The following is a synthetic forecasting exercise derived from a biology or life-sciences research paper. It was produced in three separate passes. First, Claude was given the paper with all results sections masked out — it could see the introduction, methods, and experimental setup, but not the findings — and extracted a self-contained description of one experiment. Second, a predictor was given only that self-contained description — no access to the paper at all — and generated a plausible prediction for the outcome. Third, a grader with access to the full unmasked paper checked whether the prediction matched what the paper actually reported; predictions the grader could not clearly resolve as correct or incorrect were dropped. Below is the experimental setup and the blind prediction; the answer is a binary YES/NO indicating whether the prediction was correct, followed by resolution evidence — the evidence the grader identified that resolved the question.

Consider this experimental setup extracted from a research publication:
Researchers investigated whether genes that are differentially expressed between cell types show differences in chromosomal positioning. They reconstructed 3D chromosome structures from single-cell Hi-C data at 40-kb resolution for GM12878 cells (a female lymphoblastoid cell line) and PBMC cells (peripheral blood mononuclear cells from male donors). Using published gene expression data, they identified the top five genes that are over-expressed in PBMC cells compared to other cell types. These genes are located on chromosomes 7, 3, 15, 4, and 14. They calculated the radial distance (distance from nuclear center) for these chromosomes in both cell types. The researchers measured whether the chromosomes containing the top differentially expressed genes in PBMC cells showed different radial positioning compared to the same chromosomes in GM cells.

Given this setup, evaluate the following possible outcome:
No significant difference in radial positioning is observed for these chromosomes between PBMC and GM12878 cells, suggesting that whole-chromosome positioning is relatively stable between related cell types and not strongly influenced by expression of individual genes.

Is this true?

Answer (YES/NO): NO